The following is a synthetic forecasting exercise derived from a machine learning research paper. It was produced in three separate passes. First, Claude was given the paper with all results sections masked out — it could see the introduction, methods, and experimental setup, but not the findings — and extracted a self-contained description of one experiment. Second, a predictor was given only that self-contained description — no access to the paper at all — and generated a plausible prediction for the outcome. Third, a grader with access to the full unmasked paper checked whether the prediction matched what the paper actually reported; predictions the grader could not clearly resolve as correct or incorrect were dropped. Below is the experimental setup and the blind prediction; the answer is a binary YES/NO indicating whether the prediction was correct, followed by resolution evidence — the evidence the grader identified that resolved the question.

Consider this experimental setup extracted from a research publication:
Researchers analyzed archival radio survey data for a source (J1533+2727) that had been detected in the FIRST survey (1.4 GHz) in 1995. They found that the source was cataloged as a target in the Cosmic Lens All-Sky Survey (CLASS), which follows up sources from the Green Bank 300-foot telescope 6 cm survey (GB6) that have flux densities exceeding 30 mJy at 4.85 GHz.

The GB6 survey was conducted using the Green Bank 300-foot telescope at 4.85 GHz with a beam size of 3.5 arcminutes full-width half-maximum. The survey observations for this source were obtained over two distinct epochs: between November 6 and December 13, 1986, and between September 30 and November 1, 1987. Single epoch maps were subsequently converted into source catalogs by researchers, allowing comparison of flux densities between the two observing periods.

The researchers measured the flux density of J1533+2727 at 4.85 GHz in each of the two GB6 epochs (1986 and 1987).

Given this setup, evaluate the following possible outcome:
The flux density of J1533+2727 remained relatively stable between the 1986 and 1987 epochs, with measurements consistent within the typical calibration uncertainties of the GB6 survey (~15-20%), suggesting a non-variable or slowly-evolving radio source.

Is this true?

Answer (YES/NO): NO